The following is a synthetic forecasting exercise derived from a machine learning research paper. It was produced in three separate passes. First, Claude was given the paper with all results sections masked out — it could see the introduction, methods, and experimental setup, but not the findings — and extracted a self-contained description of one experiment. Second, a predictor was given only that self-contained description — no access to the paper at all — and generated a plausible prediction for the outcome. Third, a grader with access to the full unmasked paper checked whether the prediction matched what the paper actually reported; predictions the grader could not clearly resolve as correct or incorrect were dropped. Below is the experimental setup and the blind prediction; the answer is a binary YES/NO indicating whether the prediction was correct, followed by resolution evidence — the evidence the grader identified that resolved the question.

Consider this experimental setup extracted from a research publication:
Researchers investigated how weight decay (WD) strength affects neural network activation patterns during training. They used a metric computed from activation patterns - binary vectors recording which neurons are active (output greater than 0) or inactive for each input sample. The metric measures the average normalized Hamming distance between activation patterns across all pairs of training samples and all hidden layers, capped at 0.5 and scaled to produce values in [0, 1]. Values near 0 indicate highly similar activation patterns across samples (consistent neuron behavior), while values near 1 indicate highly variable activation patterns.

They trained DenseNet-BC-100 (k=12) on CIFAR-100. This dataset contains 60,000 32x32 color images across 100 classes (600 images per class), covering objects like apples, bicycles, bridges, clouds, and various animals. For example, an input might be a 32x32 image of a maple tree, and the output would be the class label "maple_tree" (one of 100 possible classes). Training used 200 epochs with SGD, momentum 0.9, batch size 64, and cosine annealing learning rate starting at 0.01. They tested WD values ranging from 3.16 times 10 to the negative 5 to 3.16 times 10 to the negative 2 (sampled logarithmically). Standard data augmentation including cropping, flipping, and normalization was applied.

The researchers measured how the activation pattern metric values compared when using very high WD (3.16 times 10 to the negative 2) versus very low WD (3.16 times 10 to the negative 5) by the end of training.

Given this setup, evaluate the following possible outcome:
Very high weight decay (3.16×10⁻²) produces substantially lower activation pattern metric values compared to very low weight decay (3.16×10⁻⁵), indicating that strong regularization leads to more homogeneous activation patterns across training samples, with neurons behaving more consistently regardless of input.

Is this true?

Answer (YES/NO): YES